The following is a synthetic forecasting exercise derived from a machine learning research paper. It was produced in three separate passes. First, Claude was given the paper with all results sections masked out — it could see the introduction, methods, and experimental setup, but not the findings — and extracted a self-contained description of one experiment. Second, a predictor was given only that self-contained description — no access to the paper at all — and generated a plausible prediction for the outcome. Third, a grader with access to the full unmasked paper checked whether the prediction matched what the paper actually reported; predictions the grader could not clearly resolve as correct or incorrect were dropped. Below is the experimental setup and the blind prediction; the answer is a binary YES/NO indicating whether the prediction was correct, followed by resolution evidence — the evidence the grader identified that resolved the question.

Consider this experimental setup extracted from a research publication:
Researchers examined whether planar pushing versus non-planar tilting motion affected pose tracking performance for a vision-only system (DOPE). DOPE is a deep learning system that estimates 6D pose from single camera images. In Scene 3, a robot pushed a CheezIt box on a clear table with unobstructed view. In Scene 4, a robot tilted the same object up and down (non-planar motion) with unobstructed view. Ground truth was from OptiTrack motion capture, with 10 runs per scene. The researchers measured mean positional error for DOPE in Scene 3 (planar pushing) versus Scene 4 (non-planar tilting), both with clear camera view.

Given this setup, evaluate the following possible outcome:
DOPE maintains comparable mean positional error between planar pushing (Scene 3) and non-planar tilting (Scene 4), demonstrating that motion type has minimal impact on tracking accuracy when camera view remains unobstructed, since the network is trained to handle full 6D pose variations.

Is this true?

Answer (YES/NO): YES